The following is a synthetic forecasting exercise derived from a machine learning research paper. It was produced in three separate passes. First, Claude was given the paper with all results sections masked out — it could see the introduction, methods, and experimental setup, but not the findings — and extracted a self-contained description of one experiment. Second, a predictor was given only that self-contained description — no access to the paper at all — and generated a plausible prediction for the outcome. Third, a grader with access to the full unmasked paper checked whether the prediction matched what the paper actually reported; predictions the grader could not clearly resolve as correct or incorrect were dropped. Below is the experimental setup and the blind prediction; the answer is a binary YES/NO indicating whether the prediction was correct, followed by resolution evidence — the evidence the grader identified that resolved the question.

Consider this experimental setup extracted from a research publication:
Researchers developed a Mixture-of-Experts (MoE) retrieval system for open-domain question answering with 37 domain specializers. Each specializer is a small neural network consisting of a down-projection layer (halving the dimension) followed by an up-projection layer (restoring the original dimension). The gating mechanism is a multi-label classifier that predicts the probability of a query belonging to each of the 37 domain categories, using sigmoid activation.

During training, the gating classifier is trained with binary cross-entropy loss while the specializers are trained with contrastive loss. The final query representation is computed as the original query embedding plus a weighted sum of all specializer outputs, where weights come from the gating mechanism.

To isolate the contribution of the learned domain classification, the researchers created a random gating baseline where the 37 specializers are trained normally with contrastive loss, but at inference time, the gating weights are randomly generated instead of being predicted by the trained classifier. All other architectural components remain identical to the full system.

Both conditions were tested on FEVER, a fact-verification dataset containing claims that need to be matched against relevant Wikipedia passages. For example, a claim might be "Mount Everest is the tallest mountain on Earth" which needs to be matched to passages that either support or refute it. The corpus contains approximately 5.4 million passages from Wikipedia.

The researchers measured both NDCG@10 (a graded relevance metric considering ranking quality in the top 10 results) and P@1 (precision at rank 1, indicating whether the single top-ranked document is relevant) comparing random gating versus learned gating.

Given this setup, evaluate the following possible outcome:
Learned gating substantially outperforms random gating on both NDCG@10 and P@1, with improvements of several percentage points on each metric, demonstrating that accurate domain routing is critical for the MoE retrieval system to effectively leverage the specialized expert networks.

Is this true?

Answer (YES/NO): YES